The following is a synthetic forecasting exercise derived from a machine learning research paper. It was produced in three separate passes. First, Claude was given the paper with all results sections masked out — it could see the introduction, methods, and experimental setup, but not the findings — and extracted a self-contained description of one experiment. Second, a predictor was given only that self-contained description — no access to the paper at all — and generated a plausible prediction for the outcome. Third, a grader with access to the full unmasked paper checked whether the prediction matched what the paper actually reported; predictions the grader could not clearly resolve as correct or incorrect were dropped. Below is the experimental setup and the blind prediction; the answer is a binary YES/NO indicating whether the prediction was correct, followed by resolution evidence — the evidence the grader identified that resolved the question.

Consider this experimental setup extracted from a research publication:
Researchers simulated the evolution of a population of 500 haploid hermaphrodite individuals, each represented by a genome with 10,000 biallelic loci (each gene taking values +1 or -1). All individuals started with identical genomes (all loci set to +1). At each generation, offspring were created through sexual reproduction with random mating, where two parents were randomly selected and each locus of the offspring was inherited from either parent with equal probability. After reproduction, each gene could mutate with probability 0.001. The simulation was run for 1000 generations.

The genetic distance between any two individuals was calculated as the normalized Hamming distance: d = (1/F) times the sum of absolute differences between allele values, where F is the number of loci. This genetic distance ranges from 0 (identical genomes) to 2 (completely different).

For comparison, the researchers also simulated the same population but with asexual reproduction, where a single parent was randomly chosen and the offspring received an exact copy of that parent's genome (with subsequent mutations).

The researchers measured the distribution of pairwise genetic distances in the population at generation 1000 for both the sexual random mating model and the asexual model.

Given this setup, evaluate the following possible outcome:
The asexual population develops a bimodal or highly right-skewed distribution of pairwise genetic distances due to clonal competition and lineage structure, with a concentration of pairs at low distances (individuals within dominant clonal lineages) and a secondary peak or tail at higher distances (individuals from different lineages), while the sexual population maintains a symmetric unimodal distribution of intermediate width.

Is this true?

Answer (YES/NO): NO